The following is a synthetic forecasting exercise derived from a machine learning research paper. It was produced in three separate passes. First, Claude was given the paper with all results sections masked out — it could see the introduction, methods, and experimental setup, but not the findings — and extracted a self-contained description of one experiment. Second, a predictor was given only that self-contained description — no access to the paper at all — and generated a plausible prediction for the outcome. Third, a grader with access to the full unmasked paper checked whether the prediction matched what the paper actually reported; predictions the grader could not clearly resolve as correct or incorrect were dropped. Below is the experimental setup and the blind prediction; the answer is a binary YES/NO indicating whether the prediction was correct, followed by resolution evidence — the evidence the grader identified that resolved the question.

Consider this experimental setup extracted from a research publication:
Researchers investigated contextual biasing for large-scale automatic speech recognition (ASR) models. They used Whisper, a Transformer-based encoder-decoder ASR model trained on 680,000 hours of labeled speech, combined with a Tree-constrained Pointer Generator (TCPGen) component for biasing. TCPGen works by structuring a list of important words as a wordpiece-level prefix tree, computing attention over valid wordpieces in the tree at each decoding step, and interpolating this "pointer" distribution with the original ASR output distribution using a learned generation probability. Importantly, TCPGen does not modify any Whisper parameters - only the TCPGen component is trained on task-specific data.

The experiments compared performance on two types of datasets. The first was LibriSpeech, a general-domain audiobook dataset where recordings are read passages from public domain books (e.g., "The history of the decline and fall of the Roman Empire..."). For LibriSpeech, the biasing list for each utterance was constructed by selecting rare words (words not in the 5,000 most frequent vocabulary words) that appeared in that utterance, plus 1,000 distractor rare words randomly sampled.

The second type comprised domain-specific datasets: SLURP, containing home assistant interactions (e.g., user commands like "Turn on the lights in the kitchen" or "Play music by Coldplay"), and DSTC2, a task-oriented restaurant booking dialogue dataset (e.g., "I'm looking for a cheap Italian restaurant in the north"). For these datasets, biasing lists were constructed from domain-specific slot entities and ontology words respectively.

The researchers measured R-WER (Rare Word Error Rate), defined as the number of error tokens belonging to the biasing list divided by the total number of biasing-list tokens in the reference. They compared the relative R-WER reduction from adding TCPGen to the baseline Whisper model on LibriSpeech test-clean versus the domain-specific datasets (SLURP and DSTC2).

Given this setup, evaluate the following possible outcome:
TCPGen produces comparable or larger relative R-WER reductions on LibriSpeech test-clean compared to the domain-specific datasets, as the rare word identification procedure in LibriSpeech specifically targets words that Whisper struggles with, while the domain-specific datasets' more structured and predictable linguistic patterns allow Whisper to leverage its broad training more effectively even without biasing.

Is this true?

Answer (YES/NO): NO